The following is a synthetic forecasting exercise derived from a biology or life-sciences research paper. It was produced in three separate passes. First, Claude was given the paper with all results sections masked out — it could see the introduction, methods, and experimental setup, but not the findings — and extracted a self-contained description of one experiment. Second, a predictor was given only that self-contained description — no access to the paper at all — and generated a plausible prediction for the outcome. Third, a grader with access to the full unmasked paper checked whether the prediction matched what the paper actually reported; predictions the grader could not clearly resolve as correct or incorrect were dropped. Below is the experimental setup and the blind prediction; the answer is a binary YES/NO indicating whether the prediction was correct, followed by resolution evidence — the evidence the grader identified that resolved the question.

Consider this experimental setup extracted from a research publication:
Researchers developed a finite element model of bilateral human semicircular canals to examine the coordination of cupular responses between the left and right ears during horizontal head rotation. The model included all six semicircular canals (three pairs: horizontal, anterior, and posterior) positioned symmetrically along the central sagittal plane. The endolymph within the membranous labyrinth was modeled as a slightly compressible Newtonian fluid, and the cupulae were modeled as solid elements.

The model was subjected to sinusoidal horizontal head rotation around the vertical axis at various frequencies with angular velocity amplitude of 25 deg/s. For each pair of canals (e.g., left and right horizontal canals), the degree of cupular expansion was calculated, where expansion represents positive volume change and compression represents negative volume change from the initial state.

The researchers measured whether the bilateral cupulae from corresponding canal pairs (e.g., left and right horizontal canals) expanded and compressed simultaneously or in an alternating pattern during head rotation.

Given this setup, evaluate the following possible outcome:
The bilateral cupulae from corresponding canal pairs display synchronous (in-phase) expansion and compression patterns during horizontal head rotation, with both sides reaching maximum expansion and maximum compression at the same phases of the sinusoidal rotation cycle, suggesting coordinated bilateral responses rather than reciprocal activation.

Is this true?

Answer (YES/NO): YES